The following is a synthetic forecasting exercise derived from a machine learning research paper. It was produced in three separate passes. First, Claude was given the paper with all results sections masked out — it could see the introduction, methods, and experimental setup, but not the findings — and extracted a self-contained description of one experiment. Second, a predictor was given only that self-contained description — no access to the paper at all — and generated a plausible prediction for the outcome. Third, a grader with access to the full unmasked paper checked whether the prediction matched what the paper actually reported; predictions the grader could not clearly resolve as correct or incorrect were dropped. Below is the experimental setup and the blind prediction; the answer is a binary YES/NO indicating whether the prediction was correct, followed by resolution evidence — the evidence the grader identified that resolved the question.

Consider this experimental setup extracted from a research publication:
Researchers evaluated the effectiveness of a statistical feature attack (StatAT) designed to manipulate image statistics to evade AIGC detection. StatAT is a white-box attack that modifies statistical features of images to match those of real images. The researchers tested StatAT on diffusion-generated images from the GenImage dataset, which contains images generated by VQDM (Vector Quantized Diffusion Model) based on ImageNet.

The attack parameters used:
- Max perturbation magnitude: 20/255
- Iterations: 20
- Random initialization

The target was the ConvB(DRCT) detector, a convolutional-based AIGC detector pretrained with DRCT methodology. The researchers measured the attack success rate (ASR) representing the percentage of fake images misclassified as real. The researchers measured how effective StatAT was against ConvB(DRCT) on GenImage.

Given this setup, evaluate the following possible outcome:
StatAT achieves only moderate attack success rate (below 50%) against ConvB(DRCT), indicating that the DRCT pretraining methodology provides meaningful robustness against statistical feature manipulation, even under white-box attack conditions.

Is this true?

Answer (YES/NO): NO